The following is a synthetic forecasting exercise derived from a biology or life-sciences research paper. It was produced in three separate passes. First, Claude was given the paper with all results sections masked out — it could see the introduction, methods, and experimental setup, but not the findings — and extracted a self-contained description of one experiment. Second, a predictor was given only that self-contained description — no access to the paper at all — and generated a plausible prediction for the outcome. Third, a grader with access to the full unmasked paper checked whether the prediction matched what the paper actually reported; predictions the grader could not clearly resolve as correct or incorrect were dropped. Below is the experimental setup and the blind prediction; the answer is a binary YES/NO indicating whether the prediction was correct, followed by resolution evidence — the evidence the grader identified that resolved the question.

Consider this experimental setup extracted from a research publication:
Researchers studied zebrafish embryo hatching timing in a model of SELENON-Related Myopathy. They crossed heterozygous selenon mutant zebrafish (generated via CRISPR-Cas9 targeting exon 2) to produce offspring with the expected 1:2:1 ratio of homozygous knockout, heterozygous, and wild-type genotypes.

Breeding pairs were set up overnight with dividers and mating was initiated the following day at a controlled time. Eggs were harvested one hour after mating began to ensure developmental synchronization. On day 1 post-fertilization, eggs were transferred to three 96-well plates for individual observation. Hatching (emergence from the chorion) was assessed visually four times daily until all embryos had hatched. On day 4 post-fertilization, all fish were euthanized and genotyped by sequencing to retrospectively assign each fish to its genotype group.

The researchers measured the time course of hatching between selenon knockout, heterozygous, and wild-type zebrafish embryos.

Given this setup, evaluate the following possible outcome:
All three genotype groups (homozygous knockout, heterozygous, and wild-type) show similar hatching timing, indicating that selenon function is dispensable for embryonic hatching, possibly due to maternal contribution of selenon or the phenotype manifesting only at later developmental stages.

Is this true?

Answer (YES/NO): YES